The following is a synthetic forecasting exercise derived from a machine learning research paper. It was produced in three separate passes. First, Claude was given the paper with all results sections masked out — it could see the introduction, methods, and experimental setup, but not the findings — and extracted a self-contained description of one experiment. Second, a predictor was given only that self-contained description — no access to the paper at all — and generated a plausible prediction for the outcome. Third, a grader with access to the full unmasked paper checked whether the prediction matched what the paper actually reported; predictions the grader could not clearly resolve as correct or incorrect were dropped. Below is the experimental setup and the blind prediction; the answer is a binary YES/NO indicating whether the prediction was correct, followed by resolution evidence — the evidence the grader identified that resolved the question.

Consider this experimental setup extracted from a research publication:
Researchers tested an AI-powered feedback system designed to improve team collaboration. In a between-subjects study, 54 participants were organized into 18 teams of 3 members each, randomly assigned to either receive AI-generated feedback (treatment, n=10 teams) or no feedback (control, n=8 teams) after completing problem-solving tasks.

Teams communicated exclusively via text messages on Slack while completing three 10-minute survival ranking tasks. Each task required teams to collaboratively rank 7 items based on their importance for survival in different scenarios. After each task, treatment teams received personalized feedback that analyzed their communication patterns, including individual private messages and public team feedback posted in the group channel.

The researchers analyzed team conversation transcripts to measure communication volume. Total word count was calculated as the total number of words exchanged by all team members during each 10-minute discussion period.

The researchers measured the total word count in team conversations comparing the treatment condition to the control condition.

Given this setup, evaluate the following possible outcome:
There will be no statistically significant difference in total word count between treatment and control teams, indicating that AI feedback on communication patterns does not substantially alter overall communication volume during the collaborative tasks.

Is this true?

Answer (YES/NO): YES